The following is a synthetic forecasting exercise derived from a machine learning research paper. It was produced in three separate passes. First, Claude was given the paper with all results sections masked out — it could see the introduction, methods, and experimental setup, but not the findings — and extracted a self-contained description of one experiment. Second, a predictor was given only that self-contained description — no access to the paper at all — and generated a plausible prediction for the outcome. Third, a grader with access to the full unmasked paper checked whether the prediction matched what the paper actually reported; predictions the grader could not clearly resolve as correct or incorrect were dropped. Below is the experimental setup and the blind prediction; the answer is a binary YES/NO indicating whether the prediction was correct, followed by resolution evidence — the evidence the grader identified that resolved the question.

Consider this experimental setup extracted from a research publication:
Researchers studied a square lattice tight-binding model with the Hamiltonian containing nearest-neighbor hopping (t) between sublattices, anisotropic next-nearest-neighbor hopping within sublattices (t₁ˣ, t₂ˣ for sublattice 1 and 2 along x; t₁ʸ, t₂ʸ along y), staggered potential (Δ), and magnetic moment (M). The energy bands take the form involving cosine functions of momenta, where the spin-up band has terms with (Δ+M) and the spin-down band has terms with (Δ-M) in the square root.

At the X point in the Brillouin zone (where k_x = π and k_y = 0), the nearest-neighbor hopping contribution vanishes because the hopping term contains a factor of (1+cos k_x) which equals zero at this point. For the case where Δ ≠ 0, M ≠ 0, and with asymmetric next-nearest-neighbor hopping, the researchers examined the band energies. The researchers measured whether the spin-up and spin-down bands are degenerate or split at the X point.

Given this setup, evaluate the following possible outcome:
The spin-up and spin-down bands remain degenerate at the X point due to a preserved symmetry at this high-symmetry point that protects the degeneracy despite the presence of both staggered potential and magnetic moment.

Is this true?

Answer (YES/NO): NO